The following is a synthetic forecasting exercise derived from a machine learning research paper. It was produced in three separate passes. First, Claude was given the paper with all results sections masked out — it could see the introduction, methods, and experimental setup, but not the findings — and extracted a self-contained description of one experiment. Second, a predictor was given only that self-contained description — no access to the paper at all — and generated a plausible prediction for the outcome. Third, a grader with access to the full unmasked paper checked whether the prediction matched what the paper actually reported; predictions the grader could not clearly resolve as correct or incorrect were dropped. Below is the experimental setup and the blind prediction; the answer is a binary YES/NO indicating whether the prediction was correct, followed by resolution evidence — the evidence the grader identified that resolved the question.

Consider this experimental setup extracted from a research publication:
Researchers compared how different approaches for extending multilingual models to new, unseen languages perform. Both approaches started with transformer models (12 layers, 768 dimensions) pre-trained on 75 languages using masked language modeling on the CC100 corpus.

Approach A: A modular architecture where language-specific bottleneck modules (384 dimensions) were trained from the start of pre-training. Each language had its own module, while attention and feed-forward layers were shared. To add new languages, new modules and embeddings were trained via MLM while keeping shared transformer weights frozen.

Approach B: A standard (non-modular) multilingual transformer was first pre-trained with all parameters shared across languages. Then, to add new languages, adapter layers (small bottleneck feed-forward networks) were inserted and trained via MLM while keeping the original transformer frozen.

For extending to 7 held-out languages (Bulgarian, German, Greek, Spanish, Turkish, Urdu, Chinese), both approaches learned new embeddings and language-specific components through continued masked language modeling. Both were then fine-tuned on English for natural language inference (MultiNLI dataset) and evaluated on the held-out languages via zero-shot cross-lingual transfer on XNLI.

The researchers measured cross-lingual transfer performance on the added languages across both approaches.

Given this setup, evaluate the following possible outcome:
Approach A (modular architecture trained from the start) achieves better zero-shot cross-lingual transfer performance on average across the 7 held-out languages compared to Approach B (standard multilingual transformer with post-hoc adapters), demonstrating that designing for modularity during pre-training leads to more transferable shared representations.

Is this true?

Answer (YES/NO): YES